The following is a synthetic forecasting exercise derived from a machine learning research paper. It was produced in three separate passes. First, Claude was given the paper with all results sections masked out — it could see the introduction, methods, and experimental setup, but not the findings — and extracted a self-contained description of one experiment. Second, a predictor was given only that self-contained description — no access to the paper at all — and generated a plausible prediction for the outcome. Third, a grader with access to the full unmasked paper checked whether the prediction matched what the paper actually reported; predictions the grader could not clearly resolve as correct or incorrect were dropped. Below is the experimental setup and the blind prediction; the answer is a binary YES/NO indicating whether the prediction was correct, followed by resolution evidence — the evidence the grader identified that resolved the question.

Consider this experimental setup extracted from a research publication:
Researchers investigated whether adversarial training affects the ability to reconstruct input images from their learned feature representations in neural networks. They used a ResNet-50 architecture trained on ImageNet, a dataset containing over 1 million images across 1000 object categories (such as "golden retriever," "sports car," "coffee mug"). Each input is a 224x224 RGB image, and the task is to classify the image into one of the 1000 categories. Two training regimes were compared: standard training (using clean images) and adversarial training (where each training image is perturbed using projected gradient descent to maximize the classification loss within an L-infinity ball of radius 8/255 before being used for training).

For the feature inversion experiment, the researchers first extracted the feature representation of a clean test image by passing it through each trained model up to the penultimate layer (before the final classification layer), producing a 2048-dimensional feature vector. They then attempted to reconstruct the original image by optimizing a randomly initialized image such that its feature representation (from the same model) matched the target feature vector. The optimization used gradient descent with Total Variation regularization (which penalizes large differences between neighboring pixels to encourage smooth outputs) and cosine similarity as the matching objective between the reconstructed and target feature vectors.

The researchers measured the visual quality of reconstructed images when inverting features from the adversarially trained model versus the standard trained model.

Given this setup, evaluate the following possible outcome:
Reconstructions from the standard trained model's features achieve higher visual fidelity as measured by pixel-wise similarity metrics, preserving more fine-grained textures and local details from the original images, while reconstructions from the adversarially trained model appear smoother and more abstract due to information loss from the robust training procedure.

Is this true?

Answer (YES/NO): NO